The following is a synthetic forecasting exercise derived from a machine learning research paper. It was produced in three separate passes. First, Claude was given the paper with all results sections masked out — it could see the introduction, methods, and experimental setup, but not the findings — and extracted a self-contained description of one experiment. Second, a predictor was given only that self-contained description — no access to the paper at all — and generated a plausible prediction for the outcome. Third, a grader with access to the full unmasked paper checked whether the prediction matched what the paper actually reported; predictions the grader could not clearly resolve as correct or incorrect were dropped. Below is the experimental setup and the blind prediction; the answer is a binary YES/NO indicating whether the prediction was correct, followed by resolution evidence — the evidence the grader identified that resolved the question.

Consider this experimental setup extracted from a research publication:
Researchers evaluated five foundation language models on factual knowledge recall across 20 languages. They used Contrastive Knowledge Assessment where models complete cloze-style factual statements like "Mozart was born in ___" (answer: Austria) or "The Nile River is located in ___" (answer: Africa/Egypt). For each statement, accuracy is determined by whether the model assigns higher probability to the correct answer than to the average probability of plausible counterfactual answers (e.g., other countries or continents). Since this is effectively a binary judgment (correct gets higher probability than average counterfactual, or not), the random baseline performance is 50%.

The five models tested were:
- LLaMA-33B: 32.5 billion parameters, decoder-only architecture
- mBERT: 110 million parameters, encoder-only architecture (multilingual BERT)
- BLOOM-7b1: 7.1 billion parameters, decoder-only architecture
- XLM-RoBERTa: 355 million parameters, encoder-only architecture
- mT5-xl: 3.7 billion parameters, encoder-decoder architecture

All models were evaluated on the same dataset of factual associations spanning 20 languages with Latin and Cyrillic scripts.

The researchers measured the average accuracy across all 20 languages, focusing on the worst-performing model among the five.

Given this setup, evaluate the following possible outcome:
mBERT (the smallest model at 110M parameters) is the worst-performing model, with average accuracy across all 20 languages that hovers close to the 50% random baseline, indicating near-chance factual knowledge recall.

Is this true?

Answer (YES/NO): NO